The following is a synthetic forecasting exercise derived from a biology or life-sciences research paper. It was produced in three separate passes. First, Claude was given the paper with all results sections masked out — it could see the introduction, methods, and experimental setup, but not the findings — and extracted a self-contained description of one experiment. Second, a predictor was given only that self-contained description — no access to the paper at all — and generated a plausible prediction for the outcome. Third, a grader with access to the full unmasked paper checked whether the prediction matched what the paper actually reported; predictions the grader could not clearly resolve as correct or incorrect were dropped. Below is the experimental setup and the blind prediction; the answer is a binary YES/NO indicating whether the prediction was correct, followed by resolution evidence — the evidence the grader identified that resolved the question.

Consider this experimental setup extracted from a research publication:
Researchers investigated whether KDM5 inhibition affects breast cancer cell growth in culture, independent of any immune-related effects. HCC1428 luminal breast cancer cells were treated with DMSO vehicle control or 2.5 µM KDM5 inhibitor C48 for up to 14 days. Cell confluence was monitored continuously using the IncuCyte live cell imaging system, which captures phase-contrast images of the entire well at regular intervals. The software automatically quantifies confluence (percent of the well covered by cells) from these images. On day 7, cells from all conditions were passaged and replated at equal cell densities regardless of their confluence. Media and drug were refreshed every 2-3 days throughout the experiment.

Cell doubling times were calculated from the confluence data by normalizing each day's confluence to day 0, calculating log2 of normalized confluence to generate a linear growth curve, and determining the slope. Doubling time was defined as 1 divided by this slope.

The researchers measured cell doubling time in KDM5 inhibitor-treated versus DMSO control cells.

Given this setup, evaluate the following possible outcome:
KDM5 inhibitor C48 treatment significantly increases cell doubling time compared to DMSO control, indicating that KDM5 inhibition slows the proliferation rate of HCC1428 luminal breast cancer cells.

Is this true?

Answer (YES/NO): YES